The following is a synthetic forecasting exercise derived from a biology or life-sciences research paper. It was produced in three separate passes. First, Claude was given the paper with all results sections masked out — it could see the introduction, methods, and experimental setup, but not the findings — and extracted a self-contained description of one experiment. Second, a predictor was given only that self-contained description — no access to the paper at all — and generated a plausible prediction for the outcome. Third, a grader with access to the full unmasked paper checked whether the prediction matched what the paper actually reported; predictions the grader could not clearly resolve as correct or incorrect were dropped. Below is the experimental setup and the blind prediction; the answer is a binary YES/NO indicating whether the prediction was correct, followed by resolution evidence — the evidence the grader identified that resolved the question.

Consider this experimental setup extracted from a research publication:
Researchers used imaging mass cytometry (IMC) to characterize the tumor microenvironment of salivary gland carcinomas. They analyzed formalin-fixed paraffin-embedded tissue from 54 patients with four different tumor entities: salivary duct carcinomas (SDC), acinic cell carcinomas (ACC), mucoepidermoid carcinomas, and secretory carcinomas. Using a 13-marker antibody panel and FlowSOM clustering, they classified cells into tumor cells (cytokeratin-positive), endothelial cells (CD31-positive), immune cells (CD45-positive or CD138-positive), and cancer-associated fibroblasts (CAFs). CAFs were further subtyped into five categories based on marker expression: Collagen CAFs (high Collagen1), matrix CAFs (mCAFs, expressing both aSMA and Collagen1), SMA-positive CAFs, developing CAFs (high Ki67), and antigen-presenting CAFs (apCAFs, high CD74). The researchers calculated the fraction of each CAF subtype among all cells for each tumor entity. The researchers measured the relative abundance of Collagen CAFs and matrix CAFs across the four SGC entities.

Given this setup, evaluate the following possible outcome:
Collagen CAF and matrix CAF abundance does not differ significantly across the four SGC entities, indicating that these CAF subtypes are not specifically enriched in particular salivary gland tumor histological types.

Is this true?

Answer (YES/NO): YES